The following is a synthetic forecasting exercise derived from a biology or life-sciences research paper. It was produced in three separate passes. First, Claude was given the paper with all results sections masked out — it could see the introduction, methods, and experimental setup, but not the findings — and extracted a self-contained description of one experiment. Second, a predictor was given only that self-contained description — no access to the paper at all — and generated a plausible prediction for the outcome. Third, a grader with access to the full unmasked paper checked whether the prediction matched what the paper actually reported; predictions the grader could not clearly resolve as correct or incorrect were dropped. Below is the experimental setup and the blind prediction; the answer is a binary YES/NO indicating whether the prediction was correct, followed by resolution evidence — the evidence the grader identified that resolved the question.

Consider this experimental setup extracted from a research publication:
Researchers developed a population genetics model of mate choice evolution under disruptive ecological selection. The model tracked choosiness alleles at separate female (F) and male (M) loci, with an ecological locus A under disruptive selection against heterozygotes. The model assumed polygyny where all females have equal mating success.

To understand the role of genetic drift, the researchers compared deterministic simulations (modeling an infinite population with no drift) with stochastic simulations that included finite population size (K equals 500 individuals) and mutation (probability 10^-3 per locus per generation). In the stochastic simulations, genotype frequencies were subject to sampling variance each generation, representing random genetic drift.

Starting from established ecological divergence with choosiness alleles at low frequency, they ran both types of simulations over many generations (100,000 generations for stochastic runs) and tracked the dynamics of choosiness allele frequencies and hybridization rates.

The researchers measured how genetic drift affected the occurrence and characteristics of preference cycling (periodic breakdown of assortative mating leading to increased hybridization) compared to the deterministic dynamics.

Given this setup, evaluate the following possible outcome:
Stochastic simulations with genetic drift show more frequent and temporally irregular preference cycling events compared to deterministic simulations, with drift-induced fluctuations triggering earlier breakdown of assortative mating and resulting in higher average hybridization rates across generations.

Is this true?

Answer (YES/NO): NO